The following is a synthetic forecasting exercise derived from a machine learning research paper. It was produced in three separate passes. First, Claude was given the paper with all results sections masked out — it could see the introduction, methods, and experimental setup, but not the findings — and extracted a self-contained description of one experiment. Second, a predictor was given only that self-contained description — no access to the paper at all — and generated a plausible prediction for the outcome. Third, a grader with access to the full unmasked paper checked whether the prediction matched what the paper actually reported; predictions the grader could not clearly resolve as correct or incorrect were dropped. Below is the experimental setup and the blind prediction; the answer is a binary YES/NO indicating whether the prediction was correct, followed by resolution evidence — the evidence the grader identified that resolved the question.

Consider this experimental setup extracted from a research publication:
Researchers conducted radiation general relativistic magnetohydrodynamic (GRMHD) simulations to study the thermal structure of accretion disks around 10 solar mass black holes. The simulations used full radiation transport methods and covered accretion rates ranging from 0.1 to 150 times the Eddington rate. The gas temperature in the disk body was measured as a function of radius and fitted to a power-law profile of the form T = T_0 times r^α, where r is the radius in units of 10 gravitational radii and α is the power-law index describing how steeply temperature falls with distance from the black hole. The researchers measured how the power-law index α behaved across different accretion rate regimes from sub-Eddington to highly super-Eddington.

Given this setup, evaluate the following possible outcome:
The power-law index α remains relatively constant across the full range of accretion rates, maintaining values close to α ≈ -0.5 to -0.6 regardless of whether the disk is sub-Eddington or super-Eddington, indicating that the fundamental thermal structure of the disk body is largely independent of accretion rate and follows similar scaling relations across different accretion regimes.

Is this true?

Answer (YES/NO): NO